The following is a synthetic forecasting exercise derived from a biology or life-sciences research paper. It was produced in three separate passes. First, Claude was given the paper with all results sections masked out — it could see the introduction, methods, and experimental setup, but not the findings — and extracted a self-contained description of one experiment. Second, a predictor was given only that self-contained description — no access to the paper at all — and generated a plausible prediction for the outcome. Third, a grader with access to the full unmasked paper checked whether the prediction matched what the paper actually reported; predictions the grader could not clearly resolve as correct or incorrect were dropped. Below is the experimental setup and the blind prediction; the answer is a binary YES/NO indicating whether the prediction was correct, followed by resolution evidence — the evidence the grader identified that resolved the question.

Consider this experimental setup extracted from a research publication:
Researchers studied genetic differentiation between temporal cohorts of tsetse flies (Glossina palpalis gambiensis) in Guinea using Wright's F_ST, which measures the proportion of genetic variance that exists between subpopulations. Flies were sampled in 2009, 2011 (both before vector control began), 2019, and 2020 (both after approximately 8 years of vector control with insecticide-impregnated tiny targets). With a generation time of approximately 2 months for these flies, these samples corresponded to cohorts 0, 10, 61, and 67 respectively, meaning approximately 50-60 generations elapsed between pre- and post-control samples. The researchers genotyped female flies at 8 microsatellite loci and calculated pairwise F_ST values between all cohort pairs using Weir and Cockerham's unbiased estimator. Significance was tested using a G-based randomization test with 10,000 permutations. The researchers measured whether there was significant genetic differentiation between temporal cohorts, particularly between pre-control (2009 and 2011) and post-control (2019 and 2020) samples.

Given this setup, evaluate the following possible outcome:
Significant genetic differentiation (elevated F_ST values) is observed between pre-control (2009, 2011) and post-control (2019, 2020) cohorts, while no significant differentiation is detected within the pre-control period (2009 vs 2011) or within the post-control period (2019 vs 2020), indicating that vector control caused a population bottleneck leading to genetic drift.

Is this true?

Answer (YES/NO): NO